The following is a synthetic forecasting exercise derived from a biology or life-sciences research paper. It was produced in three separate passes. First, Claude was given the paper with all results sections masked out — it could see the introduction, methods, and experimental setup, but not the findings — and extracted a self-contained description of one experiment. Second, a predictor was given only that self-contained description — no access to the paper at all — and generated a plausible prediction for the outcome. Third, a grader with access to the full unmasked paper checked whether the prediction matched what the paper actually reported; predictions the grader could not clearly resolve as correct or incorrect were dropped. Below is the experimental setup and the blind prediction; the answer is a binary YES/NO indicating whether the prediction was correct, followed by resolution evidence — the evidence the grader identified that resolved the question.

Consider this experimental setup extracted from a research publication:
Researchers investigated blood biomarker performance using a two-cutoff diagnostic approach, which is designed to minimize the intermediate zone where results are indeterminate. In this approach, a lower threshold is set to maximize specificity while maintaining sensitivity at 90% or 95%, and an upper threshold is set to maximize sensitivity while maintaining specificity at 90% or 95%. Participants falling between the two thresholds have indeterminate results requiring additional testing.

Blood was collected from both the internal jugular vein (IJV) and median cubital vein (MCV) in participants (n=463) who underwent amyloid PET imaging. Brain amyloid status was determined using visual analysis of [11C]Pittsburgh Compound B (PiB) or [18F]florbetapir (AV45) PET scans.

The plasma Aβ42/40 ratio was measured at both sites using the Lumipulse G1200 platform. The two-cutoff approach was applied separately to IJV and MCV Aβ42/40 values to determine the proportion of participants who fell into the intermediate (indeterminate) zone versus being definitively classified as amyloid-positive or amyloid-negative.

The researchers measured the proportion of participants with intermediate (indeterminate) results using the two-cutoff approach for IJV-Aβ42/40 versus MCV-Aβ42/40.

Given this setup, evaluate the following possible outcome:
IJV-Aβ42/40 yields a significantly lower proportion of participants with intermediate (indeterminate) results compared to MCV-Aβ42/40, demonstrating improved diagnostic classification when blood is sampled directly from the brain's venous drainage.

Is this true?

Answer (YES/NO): YES